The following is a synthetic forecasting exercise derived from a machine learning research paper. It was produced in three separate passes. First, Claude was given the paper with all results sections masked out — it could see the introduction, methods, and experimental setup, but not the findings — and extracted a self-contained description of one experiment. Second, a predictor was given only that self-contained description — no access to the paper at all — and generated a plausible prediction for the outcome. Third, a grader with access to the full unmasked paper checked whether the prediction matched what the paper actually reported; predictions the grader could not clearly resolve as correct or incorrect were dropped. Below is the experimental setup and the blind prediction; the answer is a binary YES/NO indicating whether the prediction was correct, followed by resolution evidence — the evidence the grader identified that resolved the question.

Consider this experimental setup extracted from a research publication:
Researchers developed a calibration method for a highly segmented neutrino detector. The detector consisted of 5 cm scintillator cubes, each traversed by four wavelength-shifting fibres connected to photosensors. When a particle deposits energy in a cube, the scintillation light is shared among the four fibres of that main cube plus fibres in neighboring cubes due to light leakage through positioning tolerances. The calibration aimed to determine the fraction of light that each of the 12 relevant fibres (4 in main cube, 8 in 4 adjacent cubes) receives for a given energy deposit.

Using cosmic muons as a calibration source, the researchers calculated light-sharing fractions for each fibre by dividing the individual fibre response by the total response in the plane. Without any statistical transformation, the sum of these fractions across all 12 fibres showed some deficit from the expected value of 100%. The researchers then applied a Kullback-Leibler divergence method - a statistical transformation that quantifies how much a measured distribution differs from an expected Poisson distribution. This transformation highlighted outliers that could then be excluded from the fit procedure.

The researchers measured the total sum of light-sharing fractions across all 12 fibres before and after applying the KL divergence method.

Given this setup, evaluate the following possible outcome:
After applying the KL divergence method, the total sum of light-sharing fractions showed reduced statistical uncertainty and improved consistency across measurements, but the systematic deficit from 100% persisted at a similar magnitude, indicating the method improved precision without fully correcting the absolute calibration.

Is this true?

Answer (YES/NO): NO